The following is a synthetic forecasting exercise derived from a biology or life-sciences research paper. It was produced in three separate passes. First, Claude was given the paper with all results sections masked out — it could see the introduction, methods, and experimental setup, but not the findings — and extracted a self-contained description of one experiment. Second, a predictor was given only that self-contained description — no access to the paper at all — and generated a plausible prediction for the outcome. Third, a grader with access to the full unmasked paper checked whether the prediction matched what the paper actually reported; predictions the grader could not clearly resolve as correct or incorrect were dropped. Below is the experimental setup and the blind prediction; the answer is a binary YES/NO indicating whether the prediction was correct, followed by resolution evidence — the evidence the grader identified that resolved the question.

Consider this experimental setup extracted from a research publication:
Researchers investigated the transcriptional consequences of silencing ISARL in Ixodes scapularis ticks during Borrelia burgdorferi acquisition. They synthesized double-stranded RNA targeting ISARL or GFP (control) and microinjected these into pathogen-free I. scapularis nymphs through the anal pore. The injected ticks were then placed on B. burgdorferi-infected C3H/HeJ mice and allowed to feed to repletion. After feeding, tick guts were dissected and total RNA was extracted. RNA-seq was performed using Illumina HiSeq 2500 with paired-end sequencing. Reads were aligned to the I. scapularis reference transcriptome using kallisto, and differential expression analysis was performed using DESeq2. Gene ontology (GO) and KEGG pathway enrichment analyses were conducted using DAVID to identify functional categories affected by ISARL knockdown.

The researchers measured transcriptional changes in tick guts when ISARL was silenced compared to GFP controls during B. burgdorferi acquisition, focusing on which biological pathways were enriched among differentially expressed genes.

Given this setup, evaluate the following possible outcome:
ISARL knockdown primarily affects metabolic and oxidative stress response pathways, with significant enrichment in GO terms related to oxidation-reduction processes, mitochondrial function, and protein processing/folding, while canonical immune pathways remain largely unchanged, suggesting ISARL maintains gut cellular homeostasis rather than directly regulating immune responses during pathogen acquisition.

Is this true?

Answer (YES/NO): NO